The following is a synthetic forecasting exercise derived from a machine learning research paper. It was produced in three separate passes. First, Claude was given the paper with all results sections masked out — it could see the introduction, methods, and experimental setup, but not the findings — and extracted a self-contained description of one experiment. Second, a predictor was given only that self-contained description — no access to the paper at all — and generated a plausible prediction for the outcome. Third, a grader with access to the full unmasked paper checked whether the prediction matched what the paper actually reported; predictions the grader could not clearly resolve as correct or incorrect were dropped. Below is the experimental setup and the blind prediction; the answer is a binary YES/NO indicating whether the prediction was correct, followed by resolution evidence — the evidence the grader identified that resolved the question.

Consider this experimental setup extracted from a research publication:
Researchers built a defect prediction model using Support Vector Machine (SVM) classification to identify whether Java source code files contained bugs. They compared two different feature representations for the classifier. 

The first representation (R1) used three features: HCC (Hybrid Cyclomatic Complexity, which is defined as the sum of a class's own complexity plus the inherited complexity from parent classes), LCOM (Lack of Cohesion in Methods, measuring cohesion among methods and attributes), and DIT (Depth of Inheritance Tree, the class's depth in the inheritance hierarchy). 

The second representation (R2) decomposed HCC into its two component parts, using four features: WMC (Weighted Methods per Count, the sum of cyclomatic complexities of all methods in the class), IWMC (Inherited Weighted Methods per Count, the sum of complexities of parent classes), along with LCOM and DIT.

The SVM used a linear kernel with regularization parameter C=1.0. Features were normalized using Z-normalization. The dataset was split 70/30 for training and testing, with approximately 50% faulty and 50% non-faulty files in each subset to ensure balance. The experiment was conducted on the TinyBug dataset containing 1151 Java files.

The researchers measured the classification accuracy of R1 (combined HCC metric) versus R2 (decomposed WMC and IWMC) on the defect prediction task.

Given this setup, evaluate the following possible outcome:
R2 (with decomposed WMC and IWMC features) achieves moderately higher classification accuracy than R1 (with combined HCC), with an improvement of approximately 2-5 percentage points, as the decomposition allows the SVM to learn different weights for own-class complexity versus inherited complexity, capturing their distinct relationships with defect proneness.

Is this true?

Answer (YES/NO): YES